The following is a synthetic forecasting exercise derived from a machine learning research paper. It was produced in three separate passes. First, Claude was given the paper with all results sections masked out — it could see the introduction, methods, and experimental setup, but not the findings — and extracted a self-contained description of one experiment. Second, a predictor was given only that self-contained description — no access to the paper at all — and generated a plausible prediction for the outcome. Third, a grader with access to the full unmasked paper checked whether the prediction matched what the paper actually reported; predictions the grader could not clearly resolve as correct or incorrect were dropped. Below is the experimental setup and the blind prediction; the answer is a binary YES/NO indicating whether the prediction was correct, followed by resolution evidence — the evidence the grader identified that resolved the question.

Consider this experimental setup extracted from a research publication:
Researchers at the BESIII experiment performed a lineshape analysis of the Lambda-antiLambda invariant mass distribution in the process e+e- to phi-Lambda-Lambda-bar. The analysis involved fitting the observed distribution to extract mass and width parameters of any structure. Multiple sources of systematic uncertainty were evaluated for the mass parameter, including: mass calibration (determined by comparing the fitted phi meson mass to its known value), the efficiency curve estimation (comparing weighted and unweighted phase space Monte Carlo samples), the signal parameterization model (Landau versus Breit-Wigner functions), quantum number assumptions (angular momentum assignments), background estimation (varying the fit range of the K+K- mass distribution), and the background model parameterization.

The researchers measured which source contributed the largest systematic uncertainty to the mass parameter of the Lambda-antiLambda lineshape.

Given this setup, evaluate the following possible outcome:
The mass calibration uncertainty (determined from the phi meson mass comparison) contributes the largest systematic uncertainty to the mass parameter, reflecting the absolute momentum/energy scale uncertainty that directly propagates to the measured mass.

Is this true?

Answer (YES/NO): NO